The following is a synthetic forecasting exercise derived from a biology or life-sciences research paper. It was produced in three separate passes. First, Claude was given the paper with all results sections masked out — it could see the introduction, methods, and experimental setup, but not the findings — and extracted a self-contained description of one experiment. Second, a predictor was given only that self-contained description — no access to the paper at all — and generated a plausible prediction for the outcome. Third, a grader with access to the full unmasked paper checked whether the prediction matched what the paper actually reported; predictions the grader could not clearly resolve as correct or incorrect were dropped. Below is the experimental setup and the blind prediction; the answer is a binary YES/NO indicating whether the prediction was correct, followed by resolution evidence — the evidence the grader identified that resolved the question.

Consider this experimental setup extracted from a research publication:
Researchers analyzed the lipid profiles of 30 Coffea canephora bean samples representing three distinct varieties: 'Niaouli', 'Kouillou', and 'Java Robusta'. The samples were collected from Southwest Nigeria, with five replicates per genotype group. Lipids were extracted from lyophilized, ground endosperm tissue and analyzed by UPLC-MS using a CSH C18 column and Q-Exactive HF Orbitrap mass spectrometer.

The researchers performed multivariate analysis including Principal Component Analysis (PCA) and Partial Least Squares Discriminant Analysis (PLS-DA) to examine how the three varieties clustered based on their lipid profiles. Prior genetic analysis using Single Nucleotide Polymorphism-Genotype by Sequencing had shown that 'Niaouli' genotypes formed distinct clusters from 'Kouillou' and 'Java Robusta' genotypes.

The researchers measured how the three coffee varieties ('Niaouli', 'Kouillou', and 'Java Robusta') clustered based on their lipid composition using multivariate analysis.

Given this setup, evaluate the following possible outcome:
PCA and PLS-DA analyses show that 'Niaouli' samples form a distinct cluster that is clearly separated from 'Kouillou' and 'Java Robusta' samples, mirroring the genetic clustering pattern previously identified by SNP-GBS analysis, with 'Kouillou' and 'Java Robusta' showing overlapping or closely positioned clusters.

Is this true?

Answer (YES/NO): NO